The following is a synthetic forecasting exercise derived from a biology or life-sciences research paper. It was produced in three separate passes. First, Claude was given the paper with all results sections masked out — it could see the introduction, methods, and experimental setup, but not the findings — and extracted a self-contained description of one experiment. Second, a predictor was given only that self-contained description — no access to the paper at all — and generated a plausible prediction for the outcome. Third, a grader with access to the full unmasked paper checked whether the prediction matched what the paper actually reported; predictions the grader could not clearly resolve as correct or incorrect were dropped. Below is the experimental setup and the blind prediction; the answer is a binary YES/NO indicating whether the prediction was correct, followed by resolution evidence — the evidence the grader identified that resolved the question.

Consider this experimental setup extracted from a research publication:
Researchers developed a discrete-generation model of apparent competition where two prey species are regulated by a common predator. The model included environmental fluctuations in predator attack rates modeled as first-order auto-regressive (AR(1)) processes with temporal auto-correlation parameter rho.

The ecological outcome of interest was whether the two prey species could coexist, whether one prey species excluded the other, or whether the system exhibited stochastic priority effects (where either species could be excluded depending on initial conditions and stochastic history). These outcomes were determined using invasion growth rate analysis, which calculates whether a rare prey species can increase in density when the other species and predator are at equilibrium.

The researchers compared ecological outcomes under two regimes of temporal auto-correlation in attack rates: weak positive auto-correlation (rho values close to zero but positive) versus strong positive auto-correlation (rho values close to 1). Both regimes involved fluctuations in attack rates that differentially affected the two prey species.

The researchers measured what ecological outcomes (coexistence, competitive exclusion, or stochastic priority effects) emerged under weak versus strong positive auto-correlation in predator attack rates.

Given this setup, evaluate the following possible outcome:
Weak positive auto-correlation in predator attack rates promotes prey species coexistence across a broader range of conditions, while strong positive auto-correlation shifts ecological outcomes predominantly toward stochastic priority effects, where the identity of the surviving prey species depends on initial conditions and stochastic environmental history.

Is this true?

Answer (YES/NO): YES